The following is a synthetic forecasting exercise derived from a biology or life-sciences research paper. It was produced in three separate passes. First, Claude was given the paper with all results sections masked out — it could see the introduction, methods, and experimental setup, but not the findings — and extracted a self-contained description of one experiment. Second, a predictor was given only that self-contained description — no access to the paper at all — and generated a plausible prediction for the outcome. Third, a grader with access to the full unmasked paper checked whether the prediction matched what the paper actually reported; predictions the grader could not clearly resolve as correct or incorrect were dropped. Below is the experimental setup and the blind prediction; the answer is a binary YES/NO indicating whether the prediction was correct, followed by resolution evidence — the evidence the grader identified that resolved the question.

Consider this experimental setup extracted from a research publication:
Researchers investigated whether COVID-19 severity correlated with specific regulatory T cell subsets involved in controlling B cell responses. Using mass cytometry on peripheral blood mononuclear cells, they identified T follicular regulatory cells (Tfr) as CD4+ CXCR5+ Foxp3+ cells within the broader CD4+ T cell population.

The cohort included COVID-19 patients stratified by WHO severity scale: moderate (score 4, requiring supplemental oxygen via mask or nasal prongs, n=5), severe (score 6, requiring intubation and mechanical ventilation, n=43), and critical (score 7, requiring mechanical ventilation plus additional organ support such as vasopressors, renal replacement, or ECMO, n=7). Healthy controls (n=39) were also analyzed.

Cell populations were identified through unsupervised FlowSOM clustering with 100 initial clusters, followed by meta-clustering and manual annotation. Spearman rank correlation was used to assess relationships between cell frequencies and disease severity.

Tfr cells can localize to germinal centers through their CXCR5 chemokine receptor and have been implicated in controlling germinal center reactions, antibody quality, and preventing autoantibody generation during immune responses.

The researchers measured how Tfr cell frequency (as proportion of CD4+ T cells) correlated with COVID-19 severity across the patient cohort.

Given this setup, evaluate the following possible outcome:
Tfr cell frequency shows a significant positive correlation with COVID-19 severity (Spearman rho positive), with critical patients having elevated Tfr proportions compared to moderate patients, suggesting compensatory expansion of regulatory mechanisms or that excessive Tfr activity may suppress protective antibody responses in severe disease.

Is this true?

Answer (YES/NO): NO